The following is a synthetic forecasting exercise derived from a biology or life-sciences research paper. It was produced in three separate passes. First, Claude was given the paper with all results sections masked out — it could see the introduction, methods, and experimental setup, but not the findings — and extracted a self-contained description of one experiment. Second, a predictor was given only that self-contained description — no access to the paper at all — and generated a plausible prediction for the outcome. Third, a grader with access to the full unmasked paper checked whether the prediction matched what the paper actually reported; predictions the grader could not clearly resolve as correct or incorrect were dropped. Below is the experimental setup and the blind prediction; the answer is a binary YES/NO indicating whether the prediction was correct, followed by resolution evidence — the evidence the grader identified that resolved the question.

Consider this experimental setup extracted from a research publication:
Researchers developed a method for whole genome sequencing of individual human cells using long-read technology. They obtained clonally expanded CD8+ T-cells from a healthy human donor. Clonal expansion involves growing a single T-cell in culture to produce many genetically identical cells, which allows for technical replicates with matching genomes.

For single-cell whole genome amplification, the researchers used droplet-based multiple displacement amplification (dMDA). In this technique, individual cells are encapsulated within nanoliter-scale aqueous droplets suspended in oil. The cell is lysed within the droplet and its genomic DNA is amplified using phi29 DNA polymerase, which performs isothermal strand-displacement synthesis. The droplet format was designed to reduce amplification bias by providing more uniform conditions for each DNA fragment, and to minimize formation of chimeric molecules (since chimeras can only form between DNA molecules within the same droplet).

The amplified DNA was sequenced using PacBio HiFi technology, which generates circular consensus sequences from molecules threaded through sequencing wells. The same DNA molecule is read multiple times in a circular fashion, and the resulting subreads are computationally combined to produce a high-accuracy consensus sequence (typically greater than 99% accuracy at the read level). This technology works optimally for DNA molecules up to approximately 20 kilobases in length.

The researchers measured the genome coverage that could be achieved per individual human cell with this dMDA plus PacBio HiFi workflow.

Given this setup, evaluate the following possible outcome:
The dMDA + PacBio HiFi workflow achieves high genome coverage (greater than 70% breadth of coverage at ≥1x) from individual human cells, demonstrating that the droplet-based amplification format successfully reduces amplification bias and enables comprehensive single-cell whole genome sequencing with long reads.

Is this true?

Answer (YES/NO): NO